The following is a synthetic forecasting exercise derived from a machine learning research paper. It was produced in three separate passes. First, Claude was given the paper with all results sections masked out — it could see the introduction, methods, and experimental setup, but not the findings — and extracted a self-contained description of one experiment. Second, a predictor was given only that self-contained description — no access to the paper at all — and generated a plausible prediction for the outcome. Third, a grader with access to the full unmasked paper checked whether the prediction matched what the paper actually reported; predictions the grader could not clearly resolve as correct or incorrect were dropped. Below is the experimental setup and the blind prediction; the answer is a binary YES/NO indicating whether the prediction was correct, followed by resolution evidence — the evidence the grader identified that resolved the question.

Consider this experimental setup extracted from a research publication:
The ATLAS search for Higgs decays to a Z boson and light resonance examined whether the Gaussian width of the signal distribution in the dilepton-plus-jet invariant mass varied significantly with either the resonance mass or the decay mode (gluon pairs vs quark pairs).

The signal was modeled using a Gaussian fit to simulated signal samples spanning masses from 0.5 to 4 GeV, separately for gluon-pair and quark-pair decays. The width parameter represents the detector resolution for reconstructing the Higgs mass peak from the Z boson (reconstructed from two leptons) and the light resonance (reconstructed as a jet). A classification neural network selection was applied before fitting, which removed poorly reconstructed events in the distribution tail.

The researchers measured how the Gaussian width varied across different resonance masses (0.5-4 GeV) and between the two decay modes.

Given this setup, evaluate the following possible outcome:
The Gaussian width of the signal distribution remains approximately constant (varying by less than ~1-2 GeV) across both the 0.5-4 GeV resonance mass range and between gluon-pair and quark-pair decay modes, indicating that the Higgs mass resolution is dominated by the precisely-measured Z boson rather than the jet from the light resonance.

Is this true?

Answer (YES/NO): YES